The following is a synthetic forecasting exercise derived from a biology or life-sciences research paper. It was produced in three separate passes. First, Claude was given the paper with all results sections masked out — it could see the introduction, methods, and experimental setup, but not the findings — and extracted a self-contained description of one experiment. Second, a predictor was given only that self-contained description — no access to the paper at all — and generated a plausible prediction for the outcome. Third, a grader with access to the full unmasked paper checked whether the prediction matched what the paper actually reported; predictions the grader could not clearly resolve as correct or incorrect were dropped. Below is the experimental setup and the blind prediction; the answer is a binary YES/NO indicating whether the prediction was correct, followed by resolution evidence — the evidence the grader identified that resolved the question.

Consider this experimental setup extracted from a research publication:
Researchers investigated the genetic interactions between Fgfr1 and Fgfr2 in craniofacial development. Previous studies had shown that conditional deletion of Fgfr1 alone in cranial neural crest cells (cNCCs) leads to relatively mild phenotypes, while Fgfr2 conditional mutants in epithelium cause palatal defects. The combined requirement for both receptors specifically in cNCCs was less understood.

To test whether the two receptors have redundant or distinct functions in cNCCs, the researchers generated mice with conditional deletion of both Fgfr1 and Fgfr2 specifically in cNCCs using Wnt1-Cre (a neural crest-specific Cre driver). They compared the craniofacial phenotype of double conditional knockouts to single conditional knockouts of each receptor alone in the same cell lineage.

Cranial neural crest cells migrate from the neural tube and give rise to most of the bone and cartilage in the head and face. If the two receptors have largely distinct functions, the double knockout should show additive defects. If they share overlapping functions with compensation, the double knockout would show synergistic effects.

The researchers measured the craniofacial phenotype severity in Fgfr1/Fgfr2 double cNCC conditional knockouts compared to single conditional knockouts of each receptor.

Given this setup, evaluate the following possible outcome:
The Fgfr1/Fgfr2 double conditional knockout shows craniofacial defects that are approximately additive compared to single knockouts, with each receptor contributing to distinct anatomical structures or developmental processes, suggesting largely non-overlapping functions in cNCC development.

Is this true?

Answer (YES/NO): NO